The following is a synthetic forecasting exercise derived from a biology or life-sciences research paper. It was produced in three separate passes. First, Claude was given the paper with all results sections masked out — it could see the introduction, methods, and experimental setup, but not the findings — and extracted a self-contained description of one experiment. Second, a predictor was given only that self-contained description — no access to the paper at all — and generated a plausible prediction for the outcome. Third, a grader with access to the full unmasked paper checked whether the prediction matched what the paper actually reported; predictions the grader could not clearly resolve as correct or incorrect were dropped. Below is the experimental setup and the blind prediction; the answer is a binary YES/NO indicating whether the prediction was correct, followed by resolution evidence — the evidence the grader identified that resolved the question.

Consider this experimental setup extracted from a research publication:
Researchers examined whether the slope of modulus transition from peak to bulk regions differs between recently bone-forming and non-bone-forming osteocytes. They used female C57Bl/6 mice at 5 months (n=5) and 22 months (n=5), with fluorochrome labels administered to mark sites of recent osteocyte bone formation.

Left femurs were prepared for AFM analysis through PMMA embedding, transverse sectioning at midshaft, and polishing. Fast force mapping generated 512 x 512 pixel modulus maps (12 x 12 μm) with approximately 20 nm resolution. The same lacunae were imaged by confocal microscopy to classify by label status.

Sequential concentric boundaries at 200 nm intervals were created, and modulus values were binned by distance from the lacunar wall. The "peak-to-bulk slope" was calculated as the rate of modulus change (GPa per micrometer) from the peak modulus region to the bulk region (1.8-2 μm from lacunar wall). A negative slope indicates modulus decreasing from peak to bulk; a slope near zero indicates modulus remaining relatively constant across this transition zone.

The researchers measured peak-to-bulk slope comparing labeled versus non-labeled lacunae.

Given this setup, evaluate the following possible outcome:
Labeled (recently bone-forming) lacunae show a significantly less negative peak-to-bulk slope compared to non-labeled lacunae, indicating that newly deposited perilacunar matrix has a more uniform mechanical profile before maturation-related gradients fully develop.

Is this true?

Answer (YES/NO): NO